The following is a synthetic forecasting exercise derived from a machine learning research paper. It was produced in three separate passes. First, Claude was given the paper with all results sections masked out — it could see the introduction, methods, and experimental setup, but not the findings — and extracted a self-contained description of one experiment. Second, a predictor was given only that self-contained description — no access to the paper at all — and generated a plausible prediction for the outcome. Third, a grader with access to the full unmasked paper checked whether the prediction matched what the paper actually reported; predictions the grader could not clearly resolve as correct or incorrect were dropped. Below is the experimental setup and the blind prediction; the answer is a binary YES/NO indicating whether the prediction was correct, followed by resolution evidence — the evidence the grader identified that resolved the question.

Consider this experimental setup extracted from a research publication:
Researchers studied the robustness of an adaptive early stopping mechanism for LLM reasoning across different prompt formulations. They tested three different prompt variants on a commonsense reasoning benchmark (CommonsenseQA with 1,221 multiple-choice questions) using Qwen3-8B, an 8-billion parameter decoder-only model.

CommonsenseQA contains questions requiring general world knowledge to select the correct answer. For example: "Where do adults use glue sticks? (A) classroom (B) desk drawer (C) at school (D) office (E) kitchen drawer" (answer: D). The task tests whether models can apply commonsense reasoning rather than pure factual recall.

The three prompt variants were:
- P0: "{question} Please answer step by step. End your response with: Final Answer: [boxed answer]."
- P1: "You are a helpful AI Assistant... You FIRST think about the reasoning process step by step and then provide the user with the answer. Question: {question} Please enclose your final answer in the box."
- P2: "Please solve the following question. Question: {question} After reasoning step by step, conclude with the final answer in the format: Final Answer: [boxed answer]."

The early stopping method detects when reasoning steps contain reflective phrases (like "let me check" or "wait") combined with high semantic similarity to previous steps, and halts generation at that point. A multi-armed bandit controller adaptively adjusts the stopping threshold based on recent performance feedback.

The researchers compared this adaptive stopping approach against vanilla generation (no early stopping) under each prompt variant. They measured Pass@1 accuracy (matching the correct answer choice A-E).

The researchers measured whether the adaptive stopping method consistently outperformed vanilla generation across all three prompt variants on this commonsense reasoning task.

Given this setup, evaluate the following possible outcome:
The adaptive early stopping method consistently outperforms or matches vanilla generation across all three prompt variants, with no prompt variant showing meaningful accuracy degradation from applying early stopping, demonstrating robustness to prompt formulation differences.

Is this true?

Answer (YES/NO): NO